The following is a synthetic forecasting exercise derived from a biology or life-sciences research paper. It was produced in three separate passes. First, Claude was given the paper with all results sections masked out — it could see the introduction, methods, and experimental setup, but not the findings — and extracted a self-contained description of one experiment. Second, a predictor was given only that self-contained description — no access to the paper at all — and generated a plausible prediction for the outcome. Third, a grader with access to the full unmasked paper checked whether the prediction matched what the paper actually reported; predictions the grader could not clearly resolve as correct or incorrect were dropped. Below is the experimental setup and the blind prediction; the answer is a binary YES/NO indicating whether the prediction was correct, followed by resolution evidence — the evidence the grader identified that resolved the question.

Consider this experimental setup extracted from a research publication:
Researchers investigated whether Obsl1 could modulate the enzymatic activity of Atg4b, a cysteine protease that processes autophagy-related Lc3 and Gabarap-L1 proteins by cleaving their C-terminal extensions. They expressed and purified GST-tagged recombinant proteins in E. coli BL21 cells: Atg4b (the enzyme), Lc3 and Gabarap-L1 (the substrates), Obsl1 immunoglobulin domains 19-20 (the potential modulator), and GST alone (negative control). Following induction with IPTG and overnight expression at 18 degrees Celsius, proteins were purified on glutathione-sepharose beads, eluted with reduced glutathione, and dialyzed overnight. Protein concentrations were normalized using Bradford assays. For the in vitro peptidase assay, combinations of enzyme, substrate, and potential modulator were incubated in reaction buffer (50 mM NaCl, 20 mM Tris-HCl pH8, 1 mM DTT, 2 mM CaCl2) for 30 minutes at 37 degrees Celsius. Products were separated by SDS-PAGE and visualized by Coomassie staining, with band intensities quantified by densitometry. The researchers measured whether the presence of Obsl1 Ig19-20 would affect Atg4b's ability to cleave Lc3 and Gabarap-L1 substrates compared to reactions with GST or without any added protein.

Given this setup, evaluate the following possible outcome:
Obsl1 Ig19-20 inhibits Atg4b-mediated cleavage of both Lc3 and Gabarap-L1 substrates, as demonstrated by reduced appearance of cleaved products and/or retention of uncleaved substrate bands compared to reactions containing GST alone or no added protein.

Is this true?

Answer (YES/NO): NO